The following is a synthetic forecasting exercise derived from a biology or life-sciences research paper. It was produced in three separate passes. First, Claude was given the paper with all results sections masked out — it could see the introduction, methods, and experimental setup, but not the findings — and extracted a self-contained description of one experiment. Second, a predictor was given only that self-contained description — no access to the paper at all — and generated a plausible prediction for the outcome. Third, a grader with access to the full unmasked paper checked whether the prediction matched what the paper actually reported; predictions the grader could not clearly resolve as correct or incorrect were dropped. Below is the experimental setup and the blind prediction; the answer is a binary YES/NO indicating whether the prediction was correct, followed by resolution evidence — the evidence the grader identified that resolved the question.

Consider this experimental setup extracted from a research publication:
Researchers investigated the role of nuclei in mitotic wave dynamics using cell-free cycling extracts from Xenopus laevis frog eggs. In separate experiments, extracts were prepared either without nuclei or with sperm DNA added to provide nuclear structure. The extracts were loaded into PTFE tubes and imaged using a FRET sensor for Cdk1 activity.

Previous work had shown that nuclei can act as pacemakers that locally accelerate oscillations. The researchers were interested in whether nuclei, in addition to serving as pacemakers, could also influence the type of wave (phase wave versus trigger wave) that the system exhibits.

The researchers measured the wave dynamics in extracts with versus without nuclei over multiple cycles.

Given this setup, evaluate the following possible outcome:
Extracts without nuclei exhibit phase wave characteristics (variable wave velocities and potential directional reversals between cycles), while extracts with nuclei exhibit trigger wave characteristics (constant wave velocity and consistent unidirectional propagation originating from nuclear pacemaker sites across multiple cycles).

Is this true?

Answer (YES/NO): NO